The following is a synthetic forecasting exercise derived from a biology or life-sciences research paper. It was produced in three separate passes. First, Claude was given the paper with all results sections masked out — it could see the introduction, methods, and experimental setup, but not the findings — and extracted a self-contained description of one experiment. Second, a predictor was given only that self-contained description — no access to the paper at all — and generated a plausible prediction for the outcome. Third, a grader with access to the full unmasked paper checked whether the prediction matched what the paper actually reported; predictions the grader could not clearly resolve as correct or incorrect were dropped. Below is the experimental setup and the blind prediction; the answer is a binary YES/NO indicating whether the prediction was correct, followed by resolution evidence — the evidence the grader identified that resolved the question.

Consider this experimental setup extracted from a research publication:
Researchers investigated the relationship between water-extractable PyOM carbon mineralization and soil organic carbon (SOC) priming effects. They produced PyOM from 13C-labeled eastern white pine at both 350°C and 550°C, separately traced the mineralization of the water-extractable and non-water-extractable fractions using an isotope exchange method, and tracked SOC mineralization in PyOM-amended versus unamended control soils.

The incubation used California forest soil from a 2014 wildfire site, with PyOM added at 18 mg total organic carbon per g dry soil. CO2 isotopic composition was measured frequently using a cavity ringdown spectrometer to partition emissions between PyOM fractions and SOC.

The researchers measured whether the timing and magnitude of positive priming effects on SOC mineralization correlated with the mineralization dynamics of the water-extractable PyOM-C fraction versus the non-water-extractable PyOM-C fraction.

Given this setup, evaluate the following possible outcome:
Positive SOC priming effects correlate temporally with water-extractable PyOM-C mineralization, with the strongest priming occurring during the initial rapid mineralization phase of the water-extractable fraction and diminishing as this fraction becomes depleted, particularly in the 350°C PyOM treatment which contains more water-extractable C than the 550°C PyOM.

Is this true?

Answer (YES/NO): YES